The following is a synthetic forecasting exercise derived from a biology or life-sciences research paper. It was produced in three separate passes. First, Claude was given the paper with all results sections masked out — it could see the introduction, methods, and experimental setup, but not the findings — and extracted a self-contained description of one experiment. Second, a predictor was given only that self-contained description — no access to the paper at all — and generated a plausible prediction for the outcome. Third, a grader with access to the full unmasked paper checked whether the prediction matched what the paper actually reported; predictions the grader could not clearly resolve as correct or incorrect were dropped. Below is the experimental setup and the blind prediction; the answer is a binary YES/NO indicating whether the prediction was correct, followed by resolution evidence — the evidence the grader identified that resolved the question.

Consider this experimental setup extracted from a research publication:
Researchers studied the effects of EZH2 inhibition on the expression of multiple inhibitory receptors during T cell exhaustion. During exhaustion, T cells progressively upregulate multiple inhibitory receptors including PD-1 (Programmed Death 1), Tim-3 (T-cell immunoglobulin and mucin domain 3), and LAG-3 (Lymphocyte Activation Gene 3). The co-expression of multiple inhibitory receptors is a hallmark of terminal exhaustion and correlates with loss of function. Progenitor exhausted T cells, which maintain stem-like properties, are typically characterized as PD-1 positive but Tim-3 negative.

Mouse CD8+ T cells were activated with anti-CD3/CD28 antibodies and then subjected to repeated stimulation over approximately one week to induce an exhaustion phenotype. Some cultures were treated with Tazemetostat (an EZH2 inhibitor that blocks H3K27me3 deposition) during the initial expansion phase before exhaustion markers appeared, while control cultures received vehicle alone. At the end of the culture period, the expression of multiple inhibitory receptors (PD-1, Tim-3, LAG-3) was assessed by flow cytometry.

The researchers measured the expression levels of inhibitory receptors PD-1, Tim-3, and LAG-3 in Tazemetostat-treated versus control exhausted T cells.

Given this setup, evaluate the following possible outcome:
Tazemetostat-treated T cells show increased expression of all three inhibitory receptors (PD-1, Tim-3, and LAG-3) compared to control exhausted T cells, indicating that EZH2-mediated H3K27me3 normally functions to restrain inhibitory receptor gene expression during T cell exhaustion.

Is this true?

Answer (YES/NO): NO